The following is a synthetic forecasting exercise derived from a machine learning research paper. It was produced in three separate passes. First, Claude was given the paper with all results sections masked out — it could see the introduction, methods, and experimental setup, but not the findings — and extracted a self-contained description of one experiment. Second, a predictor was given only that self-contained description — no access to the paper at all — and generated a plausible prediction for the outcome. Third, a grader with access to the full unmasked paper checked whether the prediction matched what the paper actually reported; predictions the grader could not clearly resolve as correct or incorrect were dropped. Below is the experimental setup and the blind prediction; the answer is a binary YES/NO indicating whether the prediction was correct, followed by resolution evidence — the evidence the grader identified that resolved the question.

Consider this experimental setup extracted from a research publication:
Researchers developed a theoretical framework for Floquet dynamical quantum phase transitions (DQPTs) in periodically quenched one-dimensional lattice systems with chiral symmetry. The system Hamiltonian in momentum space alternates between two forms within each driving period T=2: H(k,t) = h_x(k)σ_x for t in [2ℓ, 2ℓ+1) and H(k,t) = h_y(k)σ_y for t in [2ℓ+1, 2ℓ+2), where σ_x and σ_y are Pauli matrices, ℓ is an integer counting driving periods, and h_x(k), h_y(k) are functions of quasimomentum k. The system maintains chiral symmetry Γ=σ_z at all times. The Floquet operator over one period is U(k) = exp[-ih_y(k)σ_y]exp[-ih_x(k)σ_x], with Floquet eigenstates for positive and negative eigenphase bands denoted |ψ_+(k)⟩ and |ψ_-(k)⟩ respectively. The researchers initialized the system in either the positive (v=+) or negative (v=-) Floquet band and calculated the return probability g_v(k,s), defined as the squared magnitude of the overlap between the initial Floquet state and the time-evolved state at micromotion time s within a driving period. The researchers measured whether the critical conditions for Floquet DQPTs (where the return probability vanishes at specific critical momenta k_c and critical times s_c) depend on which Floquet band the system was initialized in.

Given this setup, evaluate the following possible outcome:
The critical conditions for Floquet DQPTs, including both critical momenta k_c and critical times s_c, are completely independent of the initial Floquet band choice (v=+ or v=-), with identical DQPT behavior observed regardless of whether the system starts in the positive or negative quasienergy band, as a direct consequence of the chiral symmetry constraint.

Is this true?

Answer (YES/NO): YES